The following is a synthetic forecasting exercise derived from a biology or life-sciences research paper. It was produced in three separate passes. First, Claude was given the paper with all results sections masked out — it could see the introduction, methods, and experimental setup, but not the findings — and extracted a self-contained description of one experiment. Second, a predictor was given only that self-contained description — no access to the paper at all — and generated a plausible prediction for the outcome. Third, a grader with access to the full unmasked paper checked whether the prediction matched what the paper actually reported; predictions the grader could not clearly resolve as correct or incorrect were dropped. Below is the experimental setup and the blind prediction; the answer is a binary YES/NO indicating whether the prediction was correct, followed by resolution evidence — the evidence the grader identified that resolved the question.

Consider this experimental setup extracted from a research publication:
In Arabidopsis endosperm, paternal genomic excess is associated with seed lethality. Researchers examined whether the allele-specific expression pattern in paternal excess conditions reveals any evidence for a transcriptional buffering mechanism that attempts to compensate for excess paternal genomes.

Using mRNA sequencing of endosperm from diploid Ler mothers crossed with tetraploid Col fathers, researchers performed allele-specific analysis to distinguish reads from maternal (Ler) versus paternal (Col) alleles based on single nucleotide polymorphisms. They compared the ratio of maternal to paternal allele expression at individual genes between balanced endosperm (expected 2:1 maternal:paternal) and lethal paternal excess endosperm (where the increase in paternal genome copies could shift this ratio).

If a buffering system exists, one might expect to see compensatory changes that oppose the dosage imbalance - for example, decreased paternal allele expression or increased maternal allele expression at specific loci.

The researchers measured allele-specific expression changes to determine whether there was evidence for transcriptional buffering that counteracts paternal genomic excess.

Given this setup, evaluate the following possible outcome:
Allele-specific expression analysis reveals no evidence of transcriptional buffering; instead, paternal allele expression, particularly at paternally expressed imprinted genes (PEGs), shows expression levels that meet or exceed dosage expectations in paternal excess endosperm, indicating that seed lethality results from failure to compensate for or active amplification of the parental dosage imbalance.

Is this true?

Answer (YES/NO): NO